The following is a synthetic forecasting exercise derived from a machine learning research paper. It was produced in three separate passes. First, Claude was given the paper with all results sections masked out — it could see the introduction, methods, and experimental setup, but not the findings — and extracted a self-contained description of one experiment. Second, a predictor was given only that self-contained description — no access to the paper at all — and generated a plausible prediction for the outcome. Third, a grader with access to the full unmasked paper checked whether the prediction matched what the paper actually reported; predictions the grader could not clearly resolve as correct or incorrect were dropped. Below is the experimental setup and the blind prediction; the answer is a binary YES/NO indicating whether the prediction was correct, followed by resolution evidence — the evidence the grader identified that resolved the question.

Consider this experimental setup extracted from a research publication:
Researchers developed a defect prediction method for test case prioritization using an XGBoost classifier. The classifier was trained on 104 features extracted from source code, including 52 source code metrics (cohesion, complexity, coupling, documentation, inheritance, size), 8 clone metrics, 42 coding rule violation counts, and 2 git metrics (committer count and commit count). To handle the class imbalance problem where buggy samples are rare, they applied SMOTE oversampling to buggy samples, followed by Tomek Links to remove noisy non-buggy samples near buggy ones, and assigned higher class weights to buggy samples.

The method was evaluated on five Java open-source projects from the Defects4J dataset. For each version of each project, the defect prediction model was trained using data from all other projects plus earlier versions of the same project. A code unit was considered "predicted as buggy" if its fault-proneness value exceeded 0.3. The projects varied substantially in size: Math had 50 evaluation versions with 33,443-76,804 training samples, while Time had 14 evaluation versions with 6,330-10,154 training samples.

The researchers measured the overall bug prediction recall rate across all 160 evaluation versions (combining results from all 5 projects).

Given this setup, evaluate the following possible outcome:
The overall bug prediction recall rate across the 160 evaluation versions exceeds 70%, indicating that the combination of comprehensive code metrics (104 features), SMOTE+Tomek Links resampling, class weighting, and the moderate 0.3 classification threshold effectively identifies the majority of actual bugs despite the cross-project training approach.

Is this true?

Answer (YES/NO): YES